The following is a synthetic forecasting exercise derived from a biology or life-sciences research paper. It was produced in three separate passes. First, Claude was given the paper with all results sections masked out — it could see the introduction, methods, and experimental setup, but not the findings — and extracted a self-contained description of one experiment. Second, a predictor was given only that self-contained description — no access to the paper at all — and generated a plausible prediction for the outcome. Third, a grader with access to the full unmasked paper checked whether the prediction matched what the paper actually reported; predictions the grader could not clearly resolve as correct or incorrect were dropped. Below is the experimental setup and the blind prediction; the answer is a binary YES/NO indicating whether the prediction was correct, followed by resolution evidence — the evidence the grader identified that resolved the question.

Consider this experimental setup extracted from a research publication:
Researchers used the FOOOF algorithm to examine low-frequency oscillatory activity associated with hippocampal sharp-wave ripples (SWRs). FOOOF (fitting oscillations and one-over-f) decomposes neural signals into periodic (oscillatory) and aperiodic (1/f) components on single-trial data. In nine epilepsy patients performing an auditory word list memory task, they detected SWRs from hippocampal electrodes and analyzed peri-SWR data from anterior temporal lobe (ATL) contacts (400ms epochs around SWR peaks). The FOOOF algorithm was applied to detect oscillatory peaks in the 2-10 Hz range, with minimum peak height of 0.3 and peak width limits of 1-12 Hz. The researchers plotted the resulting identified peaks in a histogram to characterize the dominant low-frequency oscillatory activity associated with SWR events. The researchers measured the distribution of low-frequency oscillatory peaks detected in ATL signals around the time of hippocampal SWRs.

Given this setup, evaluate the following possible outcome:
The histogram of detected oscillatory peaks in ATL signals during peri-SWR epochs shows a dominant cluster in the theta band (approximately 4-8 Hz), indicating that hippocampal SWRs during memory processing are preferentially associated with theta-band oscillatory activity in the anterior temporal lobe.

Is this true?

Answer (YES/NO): NO